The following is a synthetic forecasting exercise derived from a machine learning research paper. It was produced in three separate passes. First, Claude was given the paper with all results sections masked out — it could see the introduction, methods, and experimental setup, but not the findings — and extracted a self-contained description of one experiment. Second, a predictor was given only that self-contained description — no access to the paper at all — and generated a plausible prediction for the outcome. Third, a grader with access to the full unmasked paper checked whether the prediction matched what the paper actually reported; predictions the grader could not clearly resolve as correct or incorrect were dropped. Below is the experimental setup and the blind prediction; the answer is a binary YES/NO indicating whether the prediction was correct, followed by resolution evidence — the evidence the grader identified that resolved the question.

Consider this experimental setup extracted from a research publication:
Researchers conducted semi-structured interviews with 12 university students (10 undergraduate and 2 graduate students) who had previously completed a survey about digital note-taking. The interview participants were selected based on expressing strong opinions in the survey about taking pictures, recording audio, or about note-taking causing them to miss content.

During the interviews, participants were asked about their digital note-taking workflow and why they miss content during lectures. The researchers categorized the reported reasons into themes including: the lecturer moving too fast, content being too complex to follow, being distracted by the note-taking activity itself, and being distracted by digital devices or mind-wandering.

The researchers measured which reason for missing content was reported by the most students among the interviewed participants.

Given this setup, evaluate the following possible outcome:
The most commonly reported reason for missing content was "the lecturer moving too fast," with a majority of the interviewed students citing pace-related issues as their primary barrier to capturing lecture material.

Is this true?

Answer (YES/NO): NO